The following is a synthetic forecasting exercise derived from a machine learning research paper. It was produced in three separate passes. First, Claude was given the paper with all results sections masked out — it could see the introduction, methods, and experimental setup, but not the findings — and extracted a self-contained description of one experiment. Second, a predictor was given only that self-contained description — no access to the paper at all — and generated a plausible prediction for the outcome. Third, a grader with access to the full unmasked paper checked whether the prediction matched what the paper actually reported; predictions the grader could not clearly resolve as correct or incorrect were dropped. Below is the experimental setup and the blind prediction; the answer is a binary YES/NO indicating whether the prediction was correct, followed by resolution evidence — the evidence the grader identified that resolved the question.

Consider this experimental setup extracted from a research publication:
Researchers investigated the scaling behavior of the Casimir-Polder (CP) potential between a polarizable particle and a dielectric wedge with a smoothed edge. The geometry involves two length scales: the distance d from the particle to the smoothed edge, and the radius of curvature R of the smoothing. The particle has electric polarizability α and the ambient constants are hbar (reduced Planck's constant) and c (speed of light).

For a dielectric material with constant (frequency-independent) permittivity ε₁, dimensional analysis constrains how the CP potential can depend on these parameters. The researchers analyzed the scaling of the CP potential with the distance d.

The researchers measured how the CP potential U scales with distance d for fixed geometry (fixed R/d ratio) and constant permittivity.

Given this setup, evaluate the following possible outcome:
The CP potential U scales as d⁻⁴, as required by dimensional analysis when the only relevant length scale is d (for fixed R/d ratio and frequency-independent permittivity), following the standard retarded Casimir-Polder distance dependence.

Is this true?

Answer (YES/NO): YES